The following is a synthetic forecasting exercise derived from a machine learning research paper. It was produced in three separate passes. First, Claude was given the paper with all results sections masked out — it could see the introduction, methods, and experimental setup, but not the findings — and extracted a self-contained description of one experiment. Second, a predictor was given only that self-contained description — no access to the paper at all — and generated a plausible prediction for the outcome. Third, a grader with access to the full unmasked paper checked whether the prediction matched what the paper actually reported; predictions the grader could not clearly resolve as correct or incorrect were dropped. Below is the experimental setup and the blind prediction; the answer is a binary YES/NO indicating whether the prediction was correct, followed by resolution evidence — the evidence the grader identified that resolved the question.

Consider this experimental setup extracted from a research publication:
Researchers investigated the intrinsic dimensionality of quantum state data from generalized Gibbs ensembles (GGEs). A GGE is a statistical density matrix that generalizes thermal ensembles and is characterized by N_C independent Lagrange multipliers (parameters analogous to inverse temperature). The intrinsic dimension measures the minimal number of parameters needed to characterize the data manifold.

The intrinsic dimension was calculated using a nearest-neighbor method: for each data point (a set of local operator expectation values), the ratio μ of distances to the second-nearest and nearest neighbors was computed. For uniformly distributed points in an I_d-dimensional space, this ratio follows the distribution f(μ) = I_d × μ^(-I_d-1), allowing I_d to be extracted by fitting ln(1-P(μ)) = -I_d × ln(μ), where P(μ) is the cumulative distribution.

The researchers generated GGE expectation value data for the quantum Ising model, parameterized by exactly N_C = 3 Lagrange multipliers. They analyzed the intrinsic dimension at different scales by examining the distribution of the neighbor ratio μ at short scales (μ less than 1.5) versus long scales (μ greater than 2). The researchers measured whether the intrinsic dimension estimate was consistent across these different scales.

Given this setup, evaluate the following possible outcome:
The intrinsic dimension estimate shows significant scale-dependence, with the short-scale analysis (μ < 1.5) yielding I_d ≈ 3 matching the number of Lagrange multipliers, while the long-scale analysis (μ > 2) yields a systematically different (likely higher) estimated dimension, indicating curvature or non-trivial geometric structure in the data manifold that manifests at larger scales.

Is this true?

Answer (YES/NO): NO